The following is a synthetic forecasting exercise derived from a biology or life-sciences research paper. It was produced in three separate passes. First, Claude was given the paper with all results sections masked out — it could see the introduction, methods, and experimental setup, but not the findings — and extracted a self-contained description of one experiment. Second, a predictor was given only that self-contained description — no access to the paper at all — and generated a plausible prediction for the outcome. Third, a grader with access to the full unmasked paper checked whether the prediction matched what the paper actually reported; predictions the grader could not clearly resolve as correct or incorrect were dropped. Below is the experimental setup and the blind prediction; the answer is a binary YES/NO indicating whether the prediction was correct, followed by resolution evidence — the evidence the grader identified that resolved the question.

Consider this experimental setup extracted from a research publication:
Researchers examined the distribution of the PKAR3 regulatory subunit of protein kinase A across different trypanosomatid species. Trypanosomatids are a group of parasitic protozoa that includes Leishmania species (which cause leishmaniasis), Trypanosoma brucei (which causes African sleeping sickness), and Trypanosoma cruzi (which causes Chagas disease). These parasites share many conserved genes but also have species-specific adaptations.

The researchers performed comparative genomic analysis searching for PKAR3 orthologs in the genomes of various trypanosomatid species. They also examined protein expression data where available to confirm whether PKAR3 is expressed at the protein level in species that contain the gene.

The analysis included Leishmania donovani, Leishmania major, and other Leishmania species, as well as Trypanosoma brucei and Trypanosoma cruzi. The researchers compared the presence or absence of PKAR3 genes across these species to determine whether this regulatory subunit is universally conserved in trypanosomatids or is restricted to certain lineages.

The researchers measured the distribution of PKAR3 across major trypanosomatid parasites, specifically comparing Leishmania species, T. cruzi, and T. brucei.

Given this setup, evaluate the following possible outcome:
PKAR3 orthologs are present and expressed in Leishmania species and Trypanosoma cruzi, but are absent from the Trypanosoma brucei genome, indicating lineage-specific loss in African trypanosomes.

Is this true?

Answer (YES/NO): YES